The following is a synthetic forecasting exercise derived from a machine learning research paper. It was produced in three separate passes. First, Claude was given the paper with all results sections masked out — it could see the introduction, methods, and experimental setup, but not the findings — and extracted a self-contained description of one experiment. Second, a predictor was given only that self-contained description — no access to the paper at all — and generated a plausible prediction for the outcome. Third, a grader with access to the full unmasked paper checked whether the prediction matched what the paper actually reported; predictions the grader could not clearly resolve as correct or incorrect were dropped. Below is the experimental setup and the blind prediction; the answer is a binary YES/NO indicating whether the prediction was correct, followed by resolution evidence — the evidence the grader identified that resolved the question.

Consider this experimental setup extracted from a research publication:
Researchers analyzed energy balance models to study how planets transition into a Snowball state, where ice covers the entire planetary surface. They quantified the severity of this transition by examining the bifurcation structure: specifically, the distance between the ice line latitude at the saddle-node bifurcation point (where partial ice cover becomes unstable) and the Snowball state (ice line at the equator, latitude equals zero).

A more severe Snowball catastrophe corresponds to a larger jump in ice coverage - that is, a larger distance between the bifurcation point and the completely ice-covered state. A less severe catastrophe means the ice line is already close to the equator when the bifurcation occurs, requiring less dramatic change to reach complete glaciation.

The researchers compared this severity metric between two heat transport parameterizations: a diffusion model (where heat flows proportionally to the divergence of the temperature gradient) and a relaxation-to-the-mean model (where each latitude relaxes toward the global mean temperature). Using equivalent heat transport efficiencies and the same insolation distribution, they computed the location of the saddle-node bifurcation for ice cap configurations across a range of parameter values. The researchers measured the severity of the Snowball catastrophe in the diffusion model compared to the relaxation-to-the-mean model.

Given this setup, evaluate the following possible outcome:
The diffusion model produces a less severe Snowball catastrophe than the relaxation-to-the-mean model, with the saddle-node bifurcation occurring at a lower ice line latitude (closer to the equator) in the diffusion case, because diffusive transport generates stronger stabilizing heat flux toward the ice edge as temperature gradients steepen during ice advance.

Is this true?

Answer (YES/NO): NO